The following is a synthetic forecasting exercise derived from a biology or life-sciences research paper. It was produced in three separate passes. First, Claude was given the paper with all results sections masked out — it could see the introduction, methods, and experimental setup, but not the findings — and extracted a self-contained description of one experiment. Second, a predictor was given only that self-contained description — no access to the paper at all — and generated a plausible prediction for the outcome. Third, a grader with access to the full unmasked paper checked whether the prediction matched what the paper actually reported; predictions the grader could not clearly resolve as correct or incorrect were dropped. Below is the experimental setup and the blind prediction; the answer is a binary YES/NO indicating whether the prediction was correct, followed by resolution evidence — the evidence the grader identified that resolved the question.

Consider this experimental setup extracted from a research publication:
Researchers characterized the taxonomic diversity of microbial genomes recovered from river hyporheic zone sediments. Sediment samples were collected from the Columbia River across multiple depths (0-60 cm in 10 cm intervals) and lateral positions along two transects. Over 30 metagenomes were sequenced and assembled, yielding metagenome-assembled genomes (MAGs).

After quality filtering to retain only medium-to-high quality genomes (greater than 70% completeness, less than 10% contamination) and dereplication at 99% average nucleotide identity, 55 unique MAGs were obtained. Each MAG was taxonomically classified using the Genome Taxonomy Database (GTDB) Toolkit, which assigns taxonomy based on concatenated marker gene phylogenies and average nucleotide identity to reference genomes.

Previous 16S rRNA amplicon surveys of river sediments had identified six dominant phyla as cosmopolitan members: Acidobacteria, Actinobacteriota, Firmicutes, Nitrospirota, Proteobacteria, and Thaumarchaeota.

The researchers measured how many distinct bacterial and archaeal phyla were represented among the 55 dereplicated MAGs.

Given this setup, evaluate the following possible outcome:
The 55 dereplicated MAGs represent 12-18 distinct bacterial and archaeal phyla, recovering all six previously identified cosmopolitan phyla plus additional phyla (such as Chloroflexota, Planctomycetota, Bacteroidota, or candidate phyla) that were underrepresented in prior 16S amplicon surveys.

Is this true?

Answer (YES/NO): NO